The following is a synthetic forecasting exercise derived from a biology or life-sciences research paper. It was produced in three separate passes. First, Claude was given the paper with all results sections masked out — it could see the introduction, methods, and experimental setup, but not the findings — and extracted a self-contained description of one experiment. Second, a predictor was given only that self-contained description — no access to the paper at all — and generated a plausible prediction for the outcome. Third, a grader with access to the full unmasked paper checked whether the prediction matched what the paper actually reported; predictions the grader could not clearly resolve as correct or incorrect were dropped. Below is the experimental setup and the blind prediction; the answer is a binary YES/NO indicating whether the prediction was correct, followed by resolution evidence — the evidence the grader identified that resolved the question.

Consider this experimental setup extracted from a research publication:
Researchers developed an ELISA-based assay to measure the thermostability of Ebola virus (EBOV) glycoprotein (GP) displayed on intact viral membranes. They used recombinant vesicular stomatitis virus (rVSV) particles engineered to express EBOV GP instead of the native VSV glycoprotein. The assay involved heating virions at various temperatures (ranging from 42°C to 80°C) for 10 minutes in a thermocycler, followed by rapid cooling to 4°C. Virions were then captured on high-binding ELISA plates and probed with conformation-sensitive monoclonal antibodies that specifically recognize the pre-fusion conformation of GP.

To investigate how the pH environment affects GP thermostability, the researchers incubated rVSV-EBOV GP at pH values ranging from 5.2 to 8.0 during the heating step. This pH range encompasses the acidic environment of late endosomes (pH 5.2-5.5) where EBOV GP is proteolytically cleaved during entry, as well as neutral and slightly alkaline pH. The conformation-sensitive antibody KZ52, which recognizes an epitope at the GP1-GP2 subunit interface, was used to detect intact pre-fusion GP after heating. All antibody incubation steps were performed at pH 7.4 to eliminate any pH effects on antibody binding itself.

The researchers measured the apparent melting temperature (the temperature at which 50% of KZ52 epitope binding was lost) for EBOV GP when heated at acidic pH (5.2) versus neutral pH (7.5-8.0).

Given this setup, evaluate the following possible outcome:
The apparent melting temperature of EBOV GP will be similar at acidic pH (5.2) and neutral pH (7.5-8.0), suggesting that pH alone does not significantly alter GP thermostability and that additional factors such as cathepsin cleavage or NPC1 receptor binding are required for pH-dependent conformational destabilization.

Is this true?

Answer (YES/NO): NO